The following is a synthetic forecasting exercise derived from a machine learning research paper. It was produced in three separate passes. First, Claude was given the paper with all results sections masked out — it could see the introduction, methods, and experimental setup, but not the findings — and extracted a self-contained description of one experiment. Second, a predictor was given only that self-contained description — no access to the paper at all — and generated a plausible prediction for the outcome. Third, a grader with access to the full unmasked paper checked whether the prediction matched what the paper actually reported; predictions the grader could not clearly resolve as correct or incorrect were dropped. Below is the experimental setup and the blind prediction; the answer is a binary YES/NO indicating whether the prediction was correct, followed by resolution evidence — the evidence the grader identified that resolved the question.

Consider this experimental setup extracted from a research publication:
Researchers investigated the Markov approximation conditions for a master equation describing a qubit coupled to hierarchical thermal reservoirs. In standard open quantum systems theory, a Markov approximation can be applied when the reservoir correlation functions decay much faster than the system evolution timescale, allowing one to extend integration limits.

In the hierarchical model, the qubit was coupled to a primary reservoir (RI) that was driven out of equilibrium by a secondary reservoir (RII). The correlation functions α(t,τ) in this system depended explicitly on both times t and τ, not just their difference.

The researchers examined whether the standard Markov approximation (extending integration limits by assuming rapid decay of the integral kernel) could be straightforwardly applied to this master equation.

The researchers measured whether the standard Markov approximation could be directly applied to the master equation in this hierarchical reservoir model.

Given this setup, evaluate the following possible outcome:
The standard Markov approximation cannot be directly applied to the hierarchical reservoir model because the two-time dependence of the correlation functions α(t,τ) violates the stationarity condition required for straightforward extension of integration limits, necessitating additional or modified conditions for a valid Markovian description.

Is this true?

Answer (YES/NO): YES